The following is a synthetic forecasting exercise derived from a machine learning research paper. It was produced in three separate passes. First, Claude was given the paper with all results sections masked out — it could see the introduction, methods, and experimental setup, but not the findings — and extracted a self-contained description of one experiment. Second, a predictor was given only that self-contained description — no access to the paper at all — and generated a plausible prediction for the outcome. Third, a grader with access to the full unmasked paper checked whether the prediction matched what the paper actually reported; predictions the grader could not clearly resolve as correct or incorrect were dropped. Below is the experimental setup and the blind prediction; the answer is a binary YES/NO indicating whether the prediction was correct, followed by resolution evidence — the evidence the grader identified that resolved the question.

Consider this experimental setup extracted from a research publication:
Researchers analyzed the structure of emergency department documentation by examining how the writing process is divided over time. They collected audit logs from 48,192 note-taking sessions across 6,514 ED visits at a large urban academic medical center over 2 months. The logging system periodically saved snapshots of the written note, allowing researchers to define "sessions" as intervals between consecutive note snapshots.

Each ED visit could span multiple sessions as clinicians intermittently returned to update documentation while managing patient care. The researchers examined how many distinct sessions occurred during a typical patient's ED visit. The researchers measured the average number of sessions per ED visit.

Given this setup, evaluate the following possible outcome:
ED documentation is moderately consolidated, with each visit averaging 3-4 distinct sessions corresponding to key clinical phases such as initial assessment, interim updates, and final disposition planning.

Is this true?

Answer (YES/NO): NO